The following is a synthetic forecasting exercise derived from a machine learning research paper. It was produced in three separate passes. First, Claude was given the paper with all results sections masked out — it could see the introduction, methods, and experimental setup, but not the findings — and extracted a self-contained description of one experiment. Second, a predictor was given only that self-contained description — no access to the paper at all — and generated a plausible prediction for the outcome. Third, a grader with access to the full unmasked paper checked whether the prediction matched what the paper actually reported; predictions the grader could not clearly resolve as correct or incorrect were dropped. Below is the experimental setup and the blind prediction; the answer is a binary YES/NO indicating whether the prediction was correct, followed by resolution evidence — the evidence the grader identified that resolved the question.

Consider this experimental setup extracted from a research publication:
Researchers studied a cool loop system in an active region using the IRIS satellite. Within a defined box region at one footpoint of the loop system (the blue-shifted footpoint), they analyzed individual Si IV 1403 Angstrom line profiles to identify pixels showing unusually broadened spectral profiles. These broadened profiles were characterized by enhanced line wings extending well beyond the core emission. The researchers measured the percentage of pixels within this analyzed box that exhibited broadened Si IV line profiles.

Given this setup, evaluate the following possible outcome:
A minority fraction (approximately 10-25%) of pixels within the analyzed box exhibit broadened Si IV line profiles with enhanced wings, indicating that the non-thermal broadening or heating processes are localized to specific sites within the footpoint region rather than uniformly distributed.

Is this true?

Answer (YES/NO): NO